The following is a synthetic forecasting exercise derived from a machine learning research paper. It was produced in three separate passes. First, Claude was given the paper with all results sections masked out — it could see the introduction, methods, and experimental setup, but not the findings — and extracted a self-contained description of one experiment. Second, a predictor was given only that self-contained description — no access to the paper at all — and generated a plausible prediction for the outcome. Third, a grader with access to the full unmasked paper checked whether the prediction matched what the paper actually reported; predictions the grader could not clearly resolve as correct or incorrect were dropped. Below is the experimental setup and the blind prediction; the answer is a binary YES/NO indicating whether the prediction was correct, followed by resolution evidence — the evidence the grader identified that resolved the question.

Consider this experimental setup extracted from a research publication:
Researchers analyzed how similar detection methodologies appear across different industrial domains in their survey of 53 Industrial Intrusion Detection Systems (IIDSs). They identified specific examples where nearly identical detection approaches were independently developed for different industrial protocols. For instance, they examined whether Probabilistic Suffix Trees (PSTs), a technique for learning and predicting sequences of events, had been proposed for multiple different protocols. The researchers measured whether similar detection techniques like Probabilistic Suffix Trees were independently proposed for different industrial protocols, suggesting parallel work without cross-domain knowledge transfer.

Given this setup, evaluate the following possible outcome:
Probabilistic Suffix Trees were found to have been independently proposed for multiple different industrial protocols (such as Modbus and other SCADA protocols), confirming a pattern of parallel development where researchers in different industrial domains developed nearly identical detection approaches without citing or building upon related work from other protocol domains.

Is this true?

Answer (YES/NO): YES